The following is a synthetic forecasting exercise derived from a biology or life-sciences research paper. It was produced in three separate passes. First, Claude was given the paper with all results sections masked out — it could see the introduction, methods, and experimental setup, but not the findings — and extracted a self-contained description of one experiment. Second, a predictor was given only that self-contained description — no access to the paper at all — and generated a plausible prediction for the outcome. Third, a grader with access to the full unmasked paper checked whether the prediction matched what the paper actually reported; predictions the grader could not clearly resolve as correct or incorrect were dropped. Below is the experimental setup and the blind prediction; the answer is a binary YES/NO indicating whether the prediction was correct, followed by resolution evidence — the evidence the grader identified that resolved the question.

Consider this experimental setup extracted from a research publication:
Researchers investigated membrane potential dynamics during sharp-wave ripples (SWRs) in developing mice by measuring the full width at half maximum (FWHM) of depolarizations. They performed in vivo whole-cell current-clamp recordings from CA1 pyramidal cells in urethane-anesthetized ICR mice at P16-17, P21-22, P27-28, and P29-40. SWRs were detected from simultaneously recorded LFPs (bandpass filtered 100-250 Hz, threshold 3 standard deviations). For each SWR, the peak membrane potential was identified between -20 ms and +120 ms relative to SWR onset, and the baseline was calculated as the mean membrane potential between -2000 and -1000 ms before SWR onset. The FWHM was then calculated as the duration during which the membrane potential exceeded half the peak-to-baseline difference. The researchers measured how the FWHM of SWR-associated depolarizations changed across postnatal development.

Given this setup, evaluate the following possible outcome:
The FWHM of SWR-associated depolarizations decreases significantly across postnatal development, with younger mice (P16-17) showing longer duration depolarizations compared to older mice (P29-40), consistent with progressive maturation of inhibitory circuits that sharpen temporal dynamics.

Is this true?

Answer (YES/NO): YES